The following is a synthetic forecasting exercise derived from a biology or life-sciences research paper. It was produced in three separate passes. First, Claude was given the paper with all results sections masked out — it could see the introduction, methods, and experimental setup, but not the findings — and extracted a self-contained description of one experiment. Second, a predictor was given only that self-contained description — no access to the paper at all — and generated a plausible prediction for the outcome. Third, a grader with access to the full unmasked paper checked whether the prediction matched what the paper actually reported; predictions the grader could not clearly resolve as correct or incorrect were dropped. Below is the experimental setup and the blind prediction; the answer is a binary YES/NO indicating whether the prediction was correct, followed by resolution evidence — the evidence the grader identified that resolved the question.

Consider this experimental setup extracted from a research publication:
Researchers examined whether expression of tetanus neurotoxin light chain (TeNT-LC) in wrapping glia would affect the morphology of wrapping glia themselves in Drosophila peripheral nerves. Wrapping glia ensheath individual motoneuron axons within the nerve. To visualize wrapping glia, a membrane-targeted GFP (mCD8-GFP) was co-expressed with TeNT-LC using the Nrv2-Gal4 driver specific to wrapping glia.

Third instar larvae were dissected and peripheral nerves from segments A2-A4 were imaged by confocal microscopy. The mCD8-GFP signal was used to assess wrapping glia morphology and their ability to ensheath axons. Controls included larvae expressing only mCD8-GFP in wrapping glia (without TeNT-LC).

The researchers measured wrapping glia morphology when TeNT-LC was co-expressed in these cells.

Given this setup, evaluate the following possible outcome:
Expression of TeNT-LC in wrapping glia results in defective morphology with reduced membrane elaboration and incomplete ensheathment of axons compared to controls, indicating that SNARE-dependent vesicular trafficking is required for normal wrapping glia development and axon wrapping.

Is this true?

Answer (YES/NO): NO